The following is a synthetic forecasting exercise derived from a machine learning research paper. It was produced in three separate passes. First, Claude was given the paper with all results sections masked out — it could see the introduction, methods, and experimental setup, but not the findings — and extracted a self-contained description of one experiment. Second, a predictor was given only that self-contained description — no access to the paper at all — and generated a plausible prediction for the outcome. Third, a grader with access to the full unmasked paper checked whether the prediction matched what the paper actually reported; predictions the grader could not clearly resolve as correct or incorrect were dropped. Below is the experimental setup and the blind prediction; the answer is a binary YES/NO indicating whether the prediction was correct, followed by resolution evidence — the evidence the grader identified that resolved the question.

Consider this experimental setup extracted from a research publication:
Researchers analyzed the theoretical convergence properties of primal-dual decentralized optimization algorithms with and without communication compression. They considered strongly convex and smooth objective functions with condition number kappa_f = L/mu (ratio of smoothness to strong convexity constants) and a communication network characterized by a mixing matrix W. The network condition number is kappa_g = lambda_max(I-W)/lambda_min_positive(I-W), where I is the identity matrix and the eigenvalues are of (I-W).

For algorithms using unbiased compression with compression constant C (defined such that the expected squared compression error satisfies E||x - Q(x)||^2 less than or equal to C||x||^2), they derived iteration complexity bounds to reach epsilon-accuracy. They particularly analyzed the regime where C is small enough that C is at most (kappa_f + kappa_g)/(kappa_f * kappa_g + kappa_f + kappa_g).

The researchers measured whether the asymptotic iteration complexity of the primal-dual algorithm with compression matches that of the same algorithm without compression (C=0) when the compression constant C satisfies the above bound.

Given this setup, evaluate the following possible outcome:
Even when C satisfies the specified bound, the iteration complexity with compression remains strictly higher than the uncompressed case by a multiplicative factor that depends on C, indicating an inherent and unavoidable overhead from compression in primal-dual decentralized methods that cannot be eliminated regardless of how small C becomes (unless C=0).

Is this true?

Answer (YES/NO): NO